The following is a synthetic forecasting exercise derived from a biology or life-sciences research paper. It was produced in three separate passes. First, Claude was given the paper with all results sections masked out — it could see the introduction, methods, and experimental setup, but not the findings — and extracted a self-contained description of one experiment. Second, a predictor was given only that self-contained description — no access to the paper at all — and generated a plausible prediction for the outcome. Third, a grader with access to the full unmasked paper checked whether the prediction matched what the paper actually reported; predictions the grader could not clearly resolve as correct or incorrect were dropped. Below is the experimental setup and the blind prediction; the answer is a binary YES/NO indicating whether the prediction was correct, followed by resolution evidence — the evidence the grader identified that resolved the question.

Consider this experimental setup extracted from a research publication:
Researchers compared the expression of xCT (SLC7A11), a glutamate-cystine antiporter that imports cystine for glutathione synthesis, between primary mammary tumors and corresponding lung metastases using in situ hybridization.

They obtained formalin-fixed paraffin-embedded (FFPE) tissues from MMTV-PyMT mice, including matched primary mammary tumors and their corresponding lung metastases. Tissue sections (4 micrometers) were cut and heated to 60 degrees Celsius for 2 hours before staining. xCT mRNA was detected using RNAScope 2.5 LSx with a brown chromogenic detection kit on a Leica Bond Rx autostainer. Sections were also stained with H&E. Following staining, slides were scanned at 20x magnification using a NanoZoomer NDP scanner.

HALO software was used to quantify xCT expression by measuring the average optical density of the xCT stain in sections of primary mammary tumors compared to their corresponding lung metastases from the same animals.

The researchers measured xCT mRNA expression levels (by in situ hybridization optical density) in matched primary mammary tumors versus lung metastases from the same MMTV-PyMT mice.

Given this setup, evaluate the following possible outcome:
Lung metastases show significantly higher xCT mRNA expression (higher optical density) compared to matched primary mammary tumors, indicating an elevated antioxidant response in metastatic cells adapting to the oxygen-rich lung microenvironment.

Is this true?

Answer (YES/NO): NO